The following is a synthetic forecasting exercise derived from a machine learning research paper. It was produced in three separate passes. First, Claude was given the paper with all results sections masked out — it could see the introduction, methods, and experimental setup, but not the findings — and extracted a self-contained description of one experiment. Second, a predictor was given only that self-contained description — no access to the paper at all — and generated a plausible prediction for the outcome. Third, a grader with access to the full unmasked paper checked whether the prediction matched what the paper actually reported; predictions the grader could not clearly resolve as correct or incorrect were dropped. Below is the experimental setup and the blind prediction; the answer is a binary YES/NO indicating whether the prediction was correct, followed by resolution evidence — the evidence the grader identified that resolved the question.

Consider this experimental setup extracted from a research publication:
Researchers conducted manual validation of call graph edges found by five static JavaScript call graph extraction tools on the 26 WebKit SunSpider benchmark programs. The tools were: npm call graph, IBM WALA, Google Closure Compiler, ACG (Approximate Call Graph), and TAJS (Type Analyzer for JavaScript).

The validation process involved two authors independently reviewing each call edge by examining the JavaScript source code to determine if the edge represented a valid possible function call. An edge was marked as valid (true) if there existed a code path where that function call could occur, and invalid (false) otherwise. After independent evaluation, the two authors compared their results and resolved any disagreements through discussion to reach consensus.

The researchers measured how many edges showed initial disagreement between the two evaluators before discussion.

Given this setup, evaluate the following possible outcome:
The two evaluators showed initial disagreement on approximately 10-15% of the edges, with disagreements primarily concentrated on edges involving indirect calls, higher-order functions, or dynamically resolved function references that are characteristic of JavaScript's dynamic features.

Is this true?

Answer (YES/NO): NO